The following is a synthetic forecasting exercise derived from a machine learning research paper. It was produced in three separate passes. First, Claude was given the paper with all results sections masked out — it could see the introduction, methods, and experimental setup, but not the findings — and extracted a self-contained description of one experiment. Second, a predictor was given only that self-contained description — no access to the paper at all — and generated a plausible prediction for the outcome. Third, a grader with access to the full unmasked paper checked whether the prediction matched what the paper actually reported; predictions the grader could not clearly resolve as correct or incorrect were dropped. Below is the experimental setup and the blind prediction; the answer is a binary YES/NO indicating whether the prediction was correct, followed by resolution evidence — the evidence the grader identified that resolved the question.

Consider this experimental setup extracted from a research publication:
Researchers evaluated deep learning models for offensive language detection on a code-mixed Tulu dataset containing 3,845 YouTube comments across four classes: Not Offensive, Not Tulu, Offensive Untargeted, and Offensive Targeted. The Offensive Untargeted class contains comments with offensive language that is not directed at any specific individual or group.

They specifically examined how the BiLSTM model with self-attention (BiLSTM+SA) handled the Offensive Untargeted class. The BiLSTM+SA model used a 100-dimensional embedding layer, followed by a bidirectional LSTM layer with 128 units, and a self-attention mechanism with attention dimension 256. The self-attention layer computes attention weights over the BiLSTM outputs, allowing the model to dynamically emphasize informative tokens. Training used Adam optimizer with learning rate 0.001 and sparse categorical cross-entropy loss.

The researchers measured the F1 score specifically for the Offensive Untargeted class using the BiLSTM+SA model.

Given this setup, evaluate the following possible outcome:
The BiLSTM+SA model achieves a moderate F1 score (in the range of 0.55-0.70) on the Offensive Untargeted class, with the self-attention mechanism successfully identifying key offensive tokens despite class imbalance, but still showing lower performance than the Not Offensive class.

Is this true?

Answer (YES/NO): NO